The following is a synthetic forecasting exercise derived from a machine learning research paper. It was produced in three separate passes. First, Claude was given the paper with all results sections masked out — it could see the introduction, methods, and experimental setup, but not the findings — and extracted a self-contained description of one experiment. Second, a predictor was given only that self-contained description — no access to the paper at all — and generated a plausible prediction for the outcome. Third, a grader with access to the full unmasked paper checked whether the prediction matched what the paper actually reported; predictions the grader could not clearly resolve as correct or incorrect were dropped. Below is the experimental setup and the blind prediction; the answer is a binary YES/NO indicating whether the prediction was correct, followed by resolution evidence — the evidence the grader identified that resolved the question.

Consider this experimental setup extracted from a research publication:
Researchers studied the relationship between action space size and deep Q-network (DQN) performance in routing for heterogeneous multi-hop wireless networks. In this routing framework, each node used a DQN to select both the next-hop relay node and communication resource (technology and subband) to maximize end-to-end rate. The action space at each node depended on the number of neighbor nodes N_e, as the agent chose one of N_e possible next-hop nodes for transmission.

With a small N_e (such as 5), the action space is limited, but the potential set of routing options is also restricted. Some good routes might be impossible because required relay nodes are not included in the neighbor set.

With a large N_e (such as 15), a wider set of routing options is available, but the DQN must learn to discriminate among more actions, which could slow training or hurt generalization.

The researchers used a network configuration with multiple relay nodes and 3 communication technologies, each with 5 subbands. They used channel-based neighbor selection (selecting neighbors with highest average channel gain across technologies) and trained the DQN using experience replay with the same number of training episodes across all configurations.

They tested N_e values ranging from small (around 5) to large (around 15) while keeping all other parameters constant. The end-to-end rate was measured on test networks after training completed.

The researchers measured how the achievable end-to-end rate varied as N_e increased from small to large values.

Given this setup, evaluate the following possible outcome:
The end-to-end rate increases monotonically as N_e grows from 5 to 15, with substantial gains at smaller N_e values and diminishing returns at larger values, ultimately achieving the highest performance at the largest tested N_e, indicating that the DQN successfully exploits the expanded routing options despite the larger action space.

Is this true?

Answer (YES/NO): NO